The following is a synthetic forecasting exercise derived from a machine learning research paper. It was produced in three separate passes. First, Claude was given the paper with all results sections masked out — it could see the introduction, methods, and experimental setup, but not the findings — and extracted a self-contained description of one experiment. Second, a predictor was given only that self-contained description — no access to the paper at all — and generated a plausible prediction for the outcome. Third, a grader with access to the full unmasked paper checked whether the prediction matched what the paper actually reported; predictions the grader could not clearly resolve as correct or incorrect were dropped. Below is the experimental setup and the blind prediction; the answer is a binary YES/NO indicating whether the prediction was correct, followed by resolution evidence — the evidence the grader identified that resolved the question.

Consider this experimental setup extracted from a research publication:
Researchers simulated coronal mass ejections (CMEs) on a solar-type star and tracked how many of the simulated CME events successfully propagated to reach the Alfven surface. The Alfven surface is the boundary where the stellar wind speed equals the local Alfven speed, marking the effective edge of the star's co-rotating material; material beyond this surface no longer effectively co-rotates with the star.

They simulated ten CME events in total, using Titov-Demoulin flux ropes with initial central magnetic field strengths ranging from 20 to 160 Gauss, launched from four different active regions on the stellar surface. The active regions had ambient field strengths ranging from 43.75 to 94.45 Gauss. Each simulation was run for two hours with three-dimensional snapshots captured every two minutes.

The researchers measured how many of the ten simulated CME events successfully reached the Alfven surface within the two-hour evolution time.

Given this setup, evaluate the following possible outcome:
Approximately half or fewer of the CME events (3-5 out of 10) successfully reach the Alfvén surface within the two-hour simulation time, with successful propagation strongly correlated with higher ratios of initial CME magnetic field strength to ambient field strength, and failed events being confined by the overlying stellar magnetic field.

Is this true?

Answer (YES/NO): NO